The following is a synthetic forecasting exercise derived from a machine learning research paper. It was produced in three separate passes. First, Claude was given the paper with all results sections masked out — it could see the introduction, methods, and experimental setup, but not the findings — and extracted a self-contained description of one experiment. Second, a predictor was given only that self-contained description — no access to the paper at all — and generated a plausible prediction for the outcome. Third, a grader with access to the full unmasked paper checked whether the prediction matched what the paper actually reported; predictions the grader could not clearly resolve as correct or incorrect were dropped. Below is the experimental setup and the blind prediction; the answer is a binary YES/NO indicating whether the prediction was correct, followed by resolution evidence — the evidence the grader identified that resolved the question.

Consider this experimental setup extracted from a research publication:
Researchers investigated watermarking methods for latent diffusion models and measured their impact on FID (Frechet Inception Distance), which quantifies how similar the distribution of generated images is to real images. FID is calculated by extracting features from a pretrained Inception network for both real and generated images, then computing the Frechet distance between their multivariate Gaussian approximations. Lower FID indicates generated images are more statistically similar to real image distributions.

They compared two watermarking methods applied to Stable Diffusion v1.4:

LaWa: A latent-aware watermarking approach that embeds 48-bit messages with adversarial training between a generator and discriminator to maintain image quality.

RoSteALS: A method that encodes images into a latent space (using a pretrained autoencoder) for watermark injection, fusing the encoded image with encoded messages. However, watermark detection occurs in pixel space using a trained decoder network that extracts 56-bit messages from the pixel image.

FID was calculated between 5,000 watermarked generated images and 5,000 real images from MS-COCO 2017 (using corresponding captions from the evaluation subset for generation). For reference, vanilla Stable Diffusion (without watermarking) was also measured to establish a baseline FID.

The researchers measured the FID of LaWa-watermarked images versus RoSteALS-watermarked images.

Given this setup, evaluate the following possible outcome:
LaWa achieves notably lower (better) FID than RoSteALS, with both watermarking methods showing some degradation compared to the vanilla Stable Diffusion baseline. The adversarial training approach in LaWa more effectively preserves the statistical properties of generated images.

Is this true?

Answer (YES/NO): YES